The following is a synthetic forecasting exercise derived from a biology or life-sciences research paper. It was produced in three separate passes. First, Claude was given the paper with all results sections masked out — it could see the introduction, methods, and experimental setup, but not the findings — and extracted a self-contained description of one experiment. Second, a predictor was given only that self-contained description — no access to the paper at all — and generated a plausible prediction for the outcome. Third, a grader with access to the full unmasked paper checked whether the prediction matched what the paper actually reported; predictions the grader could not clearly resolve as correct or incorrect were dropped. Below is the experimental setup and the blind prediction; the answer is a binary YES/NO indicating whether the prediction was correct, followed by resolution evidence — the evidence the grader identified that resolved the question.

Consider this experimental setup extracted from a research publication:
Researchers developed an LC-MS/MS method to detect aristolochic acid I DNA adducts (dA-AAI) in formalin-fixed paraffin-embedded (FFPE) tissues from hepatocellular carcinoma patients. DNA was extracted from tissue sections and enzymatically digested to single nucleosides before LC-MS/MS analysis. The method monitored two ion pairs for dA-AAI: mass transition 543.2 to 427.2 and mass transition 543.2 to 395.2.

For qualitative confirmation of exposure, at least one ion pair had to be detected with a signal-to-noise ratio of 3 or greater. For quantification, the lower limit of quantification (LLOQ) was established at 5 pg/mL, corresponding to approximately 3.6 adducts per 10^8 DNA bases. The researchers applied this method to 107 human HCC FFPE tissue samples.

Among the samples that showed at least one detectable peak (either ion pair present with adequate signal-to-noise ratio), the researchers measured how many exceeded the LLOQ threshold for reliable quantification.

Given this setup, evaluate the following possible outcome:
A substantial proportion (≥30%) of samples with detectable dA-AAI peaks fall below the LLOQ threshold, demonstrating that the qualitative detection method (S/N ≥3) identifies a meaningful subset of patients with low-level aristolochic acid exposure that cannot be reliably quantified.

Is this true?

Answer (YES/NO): YES